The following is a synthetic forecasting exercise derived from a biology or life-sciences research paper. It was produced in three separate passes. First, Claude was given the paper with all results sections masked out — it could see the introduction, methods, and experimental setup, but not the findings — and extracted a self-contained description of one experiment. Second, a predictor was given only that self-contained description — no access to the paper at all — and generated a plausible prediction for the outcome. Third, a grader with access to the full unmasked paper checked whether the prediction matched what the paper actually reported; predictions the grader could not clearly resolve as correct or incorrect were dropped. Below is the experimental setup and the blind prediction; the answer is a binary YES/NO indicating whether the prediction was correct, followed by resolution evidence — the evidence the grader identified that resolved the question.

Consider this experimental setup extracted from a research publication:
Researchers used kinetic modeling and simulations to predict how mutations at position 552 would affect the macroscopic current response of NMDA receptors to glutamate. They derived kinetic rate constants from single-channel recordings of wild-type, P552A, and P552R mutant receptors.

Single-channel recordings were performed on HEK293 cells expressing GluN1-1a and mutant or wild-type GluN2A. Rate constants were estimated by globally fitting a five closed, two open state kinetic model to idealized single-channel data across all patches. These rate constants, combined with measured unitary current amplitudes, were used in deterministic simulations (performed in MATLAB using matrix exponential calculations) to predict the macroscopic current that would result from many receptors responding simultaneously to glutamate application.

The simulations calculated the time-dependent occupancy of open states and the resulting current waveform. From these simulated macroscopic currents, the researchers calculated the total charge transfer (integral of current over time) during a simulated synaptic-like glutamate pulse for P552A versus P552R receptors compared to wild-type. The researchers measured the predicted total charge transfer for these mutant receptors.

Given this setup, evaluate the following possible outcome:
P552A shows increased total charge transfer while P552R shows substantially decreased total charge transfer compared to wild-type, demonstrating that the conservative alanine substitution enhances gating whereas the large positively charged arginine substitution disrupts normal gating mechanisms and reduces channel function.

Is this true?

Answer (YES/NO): NO